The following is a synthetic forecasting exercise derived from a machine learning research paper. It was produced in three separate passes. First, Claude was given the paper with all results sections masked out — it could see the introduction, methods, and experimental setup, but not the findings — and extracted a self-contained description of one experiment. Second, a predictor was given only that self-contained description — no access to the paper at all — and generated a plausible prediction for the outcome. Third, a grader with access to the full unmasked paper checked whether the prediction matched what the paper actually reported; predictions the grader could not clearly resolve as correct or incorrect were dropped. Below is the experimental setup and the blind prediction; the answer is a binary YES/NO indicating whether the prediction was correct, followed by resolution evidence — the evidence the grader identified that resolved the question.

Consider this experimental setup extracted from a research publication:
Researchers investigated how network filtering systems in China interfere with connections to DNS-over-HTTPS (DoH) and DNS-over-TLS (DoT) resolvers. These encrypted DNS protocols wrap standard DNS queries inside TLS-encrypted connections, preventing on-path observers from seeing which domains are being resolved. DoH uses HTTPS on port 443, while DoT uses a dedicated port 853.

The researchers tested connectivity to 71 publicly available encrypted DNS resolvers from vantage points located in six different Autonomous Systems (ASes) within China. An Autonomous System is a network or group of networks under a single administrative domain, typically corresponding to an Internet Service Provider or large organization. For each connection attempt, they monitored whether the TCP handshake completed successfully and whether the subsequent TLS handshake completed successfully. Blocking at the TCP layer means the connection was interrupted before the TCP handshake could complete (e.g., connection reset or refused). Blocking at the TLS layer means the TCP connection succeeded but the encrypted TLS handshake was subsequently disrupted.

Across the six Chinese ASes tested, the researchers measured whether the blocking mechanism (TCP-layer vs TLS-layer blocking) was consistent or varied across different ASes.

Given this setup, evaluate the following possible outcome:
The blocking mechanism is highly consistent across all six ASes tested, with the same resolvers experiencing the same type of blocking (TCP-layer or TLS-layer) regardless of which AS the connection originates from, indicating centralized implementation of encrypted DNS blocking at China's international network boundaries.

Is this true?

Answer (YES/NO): NO